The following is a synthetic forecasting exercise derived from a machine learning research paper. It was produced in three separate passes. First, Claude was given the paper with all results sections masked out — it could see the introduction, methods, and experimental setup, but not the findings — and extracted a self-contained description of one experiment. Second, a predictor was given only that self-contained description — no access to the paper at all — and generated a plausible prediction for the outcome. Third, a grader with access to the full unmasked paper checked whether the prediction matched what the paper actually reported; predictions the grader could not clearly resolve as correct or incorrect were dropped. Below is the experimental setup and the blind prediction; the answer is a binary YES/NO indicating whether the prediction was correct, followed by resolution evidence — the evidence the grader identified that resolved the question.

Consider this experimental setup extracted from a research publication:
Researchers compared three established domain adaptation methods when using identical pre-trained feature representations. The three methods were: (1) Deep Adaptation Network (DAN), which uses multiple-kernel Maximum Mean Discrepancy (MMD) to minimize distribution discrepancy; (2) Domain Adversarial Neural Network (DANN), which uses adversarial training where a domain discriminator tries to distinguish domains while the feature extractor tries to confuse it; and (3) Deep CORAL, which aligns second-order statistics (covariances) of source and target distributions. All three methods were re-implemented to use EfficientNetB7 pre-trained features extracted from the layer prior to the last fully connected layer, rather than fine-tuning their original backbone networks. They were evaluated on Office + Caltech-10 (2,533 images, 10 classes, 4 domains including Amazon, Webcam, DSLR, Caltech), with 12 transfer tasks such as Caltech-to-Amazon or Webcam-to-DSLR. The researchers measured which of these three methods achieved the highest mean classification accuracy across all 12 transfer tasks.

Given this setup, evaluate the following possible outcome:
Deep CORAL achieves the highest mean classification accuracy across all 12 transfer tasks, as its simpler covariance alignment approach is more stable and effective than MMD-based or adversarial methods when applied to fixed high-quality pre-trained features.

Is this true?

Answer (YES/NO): YES